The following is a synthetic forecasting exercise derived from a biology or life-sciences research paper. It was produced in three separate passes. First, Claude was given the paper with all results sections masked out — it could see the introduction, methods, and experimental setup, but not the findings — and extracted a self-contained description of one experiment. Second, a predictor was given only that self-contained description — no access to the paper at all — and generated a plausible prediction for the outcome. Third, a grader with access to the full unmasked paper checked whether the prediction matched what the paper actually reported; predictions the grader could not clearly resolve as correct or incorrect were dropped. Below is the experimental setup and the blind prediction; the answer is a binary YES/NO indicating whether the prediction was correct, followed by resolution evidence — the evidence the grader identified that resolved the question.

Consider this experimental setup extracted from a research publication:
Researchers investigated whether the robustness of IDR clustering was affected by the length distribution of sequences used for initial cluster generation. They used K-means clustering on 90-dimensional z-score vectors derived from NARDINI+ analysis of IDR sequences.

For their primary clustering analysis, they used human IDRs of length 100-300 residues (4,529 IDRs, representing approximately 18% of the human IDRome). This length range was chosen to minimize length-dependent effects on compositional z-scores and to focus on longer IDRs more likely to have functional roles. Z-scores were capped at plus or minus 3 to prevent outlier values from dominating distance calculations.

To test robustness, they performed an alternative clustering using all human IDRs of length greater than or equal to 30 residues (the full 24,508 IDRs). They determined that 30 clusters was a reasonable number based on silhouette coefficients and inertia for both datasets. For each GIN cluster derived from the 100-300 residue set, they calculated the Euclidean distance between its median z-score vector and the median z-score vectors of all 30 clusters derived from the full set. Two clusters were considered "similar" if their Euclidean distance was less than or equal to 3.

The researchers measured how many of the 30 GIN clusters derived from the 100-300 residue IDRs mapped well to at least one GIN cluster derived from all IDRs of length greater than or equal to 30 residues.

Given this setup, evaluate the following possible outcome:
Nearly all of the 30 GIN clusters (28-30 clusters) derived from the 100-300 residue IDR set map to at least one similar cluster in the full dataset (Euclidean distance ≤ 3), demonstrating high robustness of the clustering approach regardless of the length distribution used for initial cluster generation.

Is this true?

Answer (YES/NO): NO